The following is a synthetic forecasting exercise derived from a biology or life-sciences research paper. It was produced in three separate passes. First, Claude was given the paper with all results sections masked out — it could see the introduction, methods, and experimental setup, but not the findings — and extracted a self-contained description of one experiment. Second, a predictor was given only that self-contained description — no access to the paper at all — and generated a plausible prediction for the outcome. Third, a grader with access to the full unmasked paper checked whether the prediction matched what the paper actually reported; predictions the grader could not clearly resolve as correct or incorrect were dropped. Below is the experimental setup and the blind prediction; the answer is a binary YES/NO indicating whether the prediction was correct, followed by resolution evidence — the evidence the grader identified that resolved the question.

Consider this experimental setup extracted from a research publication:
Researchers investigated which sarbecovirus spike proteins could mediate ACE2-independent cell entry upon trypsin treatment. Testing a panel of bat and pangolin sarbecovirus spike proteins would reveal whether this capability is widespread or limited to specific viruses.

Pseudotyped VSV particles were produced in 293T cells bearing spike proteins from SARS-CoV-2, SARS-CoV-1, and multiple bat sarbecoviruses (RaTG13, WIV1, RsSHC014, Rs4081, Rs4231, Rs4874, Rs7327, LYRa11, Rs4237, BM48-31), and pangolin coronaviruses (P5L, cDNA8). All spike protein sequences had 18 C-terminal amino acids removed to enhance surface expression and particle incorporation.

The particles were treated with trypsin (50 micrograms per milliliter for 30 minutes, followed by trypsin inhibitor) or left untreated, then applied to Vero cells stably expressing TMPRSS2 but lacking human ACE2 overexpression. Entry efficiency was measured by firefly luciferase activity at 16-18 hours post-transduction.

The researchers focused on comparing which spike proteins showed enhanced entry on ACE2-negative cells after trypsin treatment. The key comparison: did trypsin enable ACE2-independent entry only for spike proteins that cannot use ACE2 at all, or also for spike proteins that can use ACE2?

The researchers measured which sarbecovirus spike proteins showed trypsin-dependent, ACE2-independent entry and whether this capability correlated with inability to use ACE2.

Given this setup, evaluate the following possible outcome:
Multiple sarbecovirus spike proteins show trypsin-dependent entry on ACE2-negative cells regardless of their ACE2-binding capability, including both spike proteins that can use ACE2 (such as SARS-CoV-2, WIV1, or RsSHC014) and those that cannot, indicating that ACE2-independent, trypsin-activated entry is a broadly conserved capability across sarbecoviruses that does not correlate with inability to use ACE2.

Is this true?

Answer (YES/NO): NO